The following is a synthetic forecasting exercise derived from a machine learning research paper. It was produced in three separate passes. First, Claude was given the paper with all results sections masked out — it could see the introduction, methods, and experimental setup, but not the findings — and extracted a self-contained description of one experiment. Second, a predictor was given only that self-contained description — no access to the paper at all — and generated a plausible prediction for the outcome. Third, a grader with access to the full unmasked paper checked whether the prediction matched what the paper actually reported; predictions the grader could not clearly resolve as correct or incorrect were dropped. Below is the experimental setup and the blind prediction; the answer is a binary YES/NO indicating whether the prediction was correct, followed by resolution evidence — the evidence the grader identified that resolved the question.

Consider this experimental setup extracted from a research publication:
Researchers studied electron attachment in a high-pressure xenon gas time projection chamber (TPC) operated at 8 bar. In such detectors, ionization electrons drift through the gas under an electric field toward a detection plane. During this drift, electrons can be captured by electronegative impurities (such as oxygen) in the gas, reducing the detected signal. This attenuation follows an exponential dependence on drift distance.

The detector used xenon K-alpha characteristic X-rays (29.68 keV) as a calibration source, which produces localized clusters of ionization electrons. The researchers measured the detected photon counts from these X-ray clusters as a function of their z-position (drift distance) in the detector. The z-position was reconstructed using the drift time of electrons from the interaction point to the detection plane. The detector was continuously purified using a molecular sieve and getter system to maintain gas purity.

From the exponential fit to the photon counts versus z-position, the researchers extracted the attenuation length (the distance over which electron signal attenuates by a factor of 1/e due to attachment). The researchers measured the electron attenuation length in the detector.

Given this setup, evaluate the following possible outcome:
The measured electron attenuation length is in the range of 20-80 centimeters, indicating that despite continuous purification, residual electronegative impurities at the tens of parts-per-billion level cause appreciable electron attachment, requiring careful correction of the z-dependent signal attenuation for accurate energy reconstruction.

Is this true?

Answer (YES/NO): NO